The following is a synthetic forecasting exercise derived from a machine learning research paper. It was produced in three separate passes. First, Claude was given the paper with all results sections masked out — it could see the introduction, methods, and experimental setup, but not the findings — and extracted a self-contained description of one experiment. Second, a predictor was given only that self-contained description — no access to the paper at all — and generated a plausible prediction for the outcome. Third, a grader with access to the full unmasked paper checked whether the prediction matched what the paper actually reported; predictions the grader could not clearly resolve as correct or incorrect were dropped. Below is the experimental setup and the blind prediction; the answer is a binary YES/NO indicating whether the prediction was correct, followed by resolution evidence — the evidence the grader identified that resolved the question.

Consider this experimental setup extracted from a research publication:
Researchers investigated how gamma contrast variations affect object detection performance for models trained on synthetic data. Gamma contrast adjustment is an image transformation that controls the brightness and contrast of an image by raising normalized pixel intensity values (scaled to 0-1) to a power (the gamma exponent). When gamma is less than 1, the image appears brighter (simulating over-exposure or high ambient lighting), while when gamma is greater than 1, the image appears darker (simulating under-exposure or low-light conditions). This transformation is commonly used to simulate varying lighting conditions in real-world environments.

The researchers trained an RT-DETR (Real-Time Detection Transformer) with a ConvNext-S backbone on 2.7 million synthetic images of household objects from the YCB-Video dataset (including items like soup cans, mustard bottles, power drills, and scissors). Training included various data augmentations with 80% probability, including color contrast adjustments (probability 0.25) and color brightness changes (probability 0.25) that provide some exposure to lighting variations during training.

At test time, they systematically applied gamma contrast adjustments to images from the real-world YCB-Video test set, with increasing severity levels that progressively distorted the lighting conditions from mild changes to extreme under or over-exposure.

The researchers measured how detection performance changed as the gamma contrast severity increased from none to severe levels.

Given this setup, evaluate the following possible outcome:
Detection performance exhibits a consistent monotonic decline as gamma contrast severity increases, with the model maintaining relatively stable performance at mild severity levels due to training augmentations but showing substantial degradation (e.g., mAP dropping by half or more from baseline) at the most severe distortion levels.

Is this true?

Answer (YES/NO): NO